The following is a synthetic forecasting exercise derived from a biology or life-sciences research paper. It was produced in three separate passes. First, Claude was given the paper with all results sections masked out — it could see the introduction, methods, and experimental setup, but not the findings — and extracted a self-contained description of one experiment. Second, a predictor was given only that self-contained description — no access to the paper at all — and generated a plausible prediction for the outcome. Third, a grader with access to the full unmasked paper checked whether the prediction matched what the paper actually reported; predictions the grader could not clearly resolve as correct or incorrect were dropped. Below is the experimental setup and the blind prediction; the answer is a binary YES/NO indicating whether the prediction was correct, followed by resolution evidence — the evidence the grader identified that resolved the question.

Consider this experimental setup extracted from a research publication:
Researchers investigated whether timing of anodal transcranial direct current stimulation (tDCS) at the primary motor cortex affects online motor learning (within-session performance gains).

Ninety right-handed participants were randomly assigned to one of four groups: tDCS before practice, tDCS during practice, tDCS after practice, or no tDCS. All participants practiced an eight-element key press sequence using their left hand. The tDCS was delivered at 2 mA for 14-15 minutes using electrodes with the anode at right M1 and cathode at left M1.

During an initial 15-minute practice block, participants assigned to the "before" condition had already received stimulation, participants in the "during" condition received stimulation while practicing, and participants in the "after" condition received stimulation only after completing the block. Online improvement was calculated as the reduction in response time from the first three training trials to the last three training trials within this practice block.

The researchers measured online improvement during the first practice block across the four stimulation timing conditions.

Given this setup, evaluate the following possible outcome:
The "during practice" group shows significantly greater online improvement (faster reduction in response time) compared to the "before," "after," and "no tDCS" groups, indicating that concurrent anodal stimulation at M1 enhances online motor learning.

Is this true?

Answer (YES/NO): NO